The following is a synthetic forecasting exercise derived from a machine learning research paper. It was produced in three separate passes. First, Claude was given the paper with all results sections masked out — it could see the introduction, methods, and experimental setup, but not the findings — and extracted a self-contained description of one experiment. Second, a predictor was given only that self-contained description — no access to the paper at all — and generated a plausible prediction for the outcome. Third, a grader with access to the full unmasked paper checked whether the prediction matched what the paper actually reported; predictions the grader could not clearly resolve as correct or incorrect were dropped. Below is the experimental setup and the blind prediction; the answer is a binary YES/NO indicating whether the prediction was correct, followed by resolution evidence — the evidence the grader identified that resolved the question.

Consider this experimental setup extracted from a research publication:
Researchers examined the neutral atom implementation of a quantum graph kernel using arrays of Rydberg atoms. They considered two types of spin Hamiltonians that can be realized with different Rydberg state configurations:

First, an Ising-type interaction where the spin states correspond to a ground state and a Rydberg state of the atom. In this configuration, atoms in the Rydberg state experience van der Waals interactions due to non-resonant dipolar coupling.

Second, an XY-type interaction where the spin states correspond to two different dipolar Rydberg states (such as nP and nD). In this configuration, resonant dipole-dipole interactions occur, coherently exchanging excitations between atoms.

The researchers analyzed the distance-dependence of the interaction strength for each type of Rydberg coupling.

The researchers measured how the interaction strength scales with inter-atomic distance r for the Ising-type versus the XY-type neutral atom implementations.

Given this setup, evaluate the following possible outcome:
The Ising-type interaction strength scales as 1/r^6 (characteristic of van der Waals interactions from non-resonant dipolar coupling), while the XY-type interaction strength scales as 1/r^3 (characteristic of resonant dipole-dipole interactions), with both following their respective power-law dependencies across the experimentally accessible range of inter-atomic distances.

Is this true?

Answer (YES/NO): YES